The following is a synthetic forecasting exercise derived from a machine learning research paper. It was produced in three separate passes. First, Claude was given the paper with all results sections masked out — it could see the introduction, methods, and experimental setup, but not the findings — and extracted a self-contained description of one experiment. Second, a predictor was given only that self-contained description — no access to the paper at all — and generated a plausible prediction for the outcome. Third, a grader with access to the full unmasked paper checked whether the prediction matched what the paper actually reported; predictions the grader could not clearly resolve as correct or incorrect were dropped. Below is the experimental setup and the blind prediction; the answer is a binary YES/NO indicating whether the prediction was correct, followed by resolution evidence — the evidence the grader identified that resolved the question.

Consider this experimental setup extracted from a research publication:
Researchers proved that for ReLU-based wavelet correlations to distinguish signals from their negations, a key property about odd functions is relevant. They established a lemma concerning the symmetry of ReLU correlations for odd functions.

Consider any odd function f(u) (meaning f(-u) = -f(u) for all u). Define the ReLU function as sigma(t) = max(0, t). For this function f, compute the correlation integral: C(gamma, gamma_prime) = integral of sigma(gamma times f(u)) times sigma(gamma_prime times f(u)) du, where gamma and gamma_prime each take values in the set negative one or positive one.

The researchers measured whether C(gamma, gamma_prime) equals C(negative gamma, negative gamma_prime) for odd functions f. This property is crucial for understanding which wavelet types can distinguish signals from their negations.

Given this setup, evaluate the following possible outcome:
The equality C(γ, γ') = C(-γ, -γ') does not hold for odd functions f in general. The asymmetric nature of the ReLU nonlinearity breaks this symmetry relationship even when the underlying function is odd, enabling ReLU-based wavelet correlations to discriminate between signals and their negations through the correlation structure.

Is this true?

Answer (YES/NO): NO